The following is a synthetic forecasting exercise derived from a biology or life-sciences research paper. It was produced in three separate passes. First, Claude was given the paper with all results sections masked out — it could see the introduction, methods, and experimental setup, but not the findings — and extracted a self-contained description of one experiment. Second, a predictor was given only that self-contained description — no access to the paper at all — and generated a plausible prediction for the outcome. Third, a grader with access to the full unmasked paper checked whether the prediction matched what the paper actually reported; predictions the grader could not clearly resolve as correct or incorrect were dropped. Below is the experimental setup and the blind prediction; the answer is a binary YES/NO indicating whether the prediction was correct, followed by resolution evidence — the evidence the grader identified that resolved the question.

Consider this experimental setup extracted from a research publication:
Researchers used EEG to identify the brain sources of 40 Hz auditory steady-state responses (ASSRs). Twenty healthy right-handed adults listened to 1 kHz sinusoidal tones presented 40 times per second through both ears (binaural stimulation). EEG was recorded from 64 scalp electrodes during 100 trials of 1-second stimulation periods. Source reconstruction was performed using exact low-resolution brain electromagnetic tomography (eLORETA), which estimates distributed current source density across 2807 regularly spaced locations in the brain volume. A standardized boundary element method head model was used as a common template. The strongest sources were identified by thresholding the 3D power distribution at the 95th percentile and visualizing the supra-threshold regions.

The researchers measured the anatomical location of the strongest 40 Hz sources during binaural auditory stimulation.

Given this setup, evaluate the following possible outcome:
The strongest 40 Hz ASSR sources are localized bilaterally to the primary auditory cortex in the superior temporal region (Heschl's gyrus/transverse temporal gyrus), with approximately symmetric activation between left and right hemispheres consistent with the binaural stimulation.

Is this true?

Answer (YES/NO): NO